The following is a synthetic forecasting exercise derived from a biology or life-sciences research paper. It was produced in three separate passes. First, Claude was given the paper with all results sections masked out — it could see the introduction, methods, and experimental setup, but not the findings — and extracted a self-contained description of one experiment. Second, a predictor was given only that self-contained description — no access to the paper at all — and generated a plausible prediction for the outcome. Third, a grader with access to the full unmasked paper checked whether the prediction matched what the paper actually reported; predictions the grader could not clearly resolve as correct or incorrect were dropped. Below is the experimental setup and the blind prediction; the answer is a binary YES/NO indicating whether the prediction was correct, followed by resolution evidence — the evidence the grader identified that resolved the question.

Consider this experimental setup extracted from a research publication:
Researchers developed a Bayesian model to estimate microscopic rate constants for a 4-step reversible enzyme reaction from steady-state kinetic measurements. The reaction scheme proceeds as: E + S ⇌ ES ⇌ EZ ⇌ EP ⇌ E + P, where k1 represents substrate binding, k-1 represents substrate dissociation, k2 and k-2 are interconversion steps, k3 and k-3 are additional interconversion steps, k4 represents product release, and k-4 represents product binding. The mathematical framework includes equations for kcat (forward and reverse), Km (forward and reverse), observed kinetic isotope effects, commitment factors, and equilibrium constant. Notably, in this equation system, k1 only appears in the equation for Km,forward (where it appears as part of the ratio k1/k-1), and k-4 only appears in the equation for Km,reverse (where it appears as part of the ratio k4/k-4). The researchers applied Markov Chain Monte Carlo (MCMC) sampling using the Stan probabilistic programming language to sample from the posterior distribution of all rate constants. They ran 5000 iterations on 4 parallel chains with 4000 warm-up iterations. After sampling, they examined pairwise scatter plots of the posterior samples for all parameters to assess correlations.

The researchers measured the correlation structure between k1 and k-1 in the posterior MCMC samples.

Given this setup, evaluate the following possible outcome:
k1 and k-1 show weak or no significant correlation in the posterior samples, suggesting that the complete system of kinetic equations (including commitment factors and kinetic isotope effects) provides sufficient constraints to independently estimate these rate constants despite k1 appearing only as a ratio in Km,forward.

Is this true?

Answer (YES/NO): NO